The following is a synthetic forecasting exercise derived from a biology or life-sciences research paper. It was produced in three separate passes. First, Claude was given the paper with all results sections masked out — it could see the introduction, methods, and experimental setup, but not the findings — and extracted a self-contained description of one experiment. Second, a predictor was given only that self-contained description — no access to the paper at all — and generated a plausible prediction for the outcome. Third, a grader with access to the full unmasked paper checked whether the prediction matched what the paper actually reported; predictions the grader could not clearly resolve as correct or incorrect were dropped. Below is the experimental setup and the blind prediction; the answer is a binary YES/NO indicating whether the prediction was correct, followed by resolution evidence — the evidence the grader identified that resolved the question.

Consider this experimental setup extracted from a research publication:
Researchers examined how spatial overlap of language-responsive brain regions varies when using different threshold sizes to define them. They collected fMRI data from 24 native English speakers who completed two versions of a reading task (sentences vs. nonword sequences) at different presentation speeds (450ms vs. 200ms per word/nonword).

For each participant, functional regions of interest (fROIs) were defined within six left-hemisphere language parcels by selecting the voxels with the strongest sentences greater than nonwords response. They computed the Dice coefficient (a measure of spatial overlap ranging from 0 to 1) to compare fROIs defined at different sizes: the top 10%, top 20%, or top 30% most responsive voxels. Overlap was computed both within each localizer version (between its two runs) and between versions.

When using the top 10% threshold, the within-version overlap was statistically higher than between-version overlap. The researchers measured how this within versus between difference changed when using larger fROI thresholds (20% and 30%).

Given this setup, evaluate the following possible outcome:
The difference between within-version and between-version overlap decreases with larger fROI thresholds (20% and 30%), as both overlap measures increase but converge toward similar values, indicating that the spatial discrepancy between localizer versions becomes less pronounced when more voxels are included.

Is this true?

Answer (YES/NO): YES